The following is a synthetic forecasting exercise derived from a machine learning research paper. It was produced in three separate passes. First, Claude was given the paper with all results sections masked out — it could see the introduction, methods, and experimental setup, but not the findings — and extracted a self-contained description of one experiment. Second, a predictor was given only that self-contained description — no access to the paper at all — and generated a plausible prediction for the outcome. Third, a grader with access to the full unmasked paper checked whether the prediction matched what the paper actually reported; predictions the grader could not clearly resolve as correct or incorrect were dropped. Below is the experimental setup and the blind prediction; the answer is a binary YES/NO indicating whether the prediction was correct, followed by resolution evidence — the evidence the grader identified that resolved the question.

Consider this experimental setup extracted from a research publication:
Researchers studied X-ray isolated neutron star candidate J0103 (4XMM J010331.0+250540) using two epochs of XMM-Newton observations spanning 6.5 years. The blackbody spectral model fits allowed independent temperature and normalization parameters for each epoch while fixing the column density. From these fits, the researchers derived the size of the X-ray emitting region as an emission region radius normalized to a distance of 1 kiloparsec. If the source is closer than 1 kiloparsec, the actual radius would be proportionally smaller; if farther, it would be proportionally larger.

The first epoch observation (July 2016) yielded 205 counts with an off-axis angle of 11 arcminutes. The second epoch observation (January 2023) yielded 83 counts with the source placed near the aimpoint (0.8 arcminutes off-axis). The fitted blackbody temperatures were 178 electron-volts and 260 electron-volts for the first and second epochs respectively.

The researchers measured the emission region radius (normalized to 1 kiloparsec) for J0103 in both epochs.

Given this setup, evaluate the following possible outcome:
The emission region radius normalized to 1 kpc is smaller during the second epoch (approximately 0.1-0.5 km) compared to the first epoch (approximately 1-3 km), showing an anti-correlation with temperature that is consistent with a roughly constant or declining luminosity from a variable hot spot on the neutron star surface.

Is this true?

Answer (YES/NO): NO